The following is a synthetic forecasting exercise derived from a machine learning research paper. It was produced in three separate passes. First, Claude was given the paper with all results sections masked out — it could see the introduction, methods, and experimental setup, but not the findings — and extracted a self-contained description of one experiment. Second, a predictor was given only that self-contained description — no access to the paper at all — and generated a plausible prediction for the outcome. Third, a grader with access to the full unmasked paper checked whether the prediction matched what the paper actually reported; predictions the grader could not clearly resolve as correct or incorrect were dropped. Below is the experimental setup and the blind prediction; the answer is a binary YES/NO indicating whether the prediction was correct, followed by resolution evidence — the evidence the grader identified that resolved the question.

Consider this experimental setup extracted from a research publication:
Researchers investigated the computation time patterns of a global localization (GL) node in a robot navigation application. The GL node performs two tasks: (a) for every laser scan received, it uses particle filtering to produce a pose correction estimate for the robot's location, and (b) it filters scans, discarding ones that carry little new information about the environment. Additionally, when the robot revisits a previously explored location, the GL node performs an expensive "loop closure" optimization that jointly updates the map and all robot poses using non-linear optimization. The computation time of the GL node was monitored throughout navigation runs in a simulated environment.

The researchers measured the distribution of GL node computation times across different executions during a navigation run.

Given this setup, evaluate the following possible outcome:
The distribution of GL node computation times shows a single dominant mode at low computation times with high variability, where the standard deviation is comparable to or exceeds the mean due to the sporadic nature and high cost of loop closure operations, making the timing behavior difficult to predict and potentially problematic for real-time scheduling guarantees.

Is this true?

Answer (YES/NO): NO